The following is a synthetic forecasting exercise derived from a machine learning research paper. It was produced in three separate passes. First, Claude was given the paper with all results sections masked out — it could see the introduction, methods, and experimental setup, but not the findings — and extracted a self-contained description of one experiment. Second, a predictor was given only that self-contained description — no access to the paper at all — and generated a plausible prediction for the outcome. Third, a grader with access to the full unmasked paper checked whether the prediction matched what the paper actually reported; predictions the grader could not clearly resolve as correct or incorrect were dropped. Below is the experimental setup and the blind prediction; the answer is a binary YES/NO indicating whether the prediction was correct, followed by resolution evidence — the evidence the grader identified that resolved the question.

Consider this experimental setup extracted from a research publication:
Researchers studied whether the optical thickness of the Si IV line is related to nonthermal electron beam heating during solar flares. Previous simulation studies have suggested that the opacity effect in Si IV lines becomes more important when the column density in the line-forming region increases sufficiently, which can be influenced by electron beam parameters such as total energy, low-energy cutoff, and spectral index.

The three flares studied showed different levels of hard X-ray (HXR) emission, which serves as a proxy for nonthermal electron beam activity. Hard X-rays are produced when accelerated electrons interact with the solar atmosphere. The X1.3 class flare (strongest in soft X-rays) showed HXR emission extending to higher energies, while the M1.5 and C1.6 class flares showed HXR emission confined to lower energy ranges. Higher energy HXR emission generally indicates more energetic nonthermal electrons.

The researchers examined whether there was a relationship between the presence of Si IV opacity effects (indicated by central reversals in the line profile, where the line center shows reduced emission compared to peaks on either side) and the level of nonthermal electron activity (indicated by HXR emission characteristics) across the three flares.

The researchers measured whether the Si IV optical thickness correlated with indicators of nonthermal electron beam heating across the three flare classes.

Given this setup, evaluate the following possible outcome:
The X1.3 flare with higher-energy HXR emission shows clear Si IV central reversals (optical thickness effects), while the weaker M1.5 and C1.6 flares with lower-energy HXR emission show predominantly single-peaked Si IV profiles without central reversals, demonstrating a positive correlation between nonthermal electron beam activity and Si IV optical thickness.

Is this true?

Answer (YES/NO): YES